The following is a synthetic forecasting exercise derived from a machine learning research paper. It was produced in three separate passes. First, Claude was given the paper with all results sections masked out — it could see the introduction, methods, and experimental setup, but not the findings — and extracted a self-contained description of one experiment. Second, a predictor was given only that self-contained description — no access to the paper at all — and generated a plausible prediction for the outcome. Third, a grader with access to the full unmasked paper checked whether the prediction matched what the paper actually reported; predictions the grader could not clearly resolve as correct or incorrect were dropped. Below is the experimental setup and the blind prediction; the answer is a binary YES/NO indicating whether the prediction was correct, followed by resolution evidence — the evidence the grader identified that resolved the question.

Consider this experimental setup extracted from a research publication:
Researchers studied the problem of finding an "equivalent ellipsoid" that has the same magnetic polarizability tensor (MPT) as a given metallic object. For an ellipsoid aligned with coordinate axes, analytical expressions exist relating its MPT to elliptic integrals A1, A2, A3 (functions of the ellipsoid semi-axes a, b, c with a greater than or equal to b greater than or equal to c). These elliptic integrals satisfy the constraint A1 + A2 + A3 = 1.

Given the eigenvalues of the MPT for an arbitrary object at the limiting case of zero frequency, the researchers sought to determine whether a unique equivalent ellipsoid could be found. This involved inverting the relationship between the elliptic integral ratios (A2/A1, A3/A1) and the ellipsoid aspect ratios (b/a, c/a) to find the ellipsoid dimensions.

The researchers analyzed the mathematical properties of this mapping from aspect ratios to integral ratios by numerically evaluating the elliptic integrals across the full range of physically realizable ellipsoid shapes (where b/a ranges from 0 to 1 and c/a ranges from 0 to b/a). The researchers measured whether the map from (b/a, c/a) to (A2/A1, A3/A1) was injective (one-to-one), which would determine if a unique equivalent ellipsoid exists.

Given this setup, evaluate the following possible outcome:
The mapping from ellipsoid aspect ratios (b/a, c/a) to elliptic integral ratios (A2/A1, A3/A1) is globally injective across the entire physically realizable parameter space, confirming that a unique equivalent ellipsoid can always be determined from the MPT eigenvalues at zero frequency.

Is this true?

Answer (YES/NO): YES